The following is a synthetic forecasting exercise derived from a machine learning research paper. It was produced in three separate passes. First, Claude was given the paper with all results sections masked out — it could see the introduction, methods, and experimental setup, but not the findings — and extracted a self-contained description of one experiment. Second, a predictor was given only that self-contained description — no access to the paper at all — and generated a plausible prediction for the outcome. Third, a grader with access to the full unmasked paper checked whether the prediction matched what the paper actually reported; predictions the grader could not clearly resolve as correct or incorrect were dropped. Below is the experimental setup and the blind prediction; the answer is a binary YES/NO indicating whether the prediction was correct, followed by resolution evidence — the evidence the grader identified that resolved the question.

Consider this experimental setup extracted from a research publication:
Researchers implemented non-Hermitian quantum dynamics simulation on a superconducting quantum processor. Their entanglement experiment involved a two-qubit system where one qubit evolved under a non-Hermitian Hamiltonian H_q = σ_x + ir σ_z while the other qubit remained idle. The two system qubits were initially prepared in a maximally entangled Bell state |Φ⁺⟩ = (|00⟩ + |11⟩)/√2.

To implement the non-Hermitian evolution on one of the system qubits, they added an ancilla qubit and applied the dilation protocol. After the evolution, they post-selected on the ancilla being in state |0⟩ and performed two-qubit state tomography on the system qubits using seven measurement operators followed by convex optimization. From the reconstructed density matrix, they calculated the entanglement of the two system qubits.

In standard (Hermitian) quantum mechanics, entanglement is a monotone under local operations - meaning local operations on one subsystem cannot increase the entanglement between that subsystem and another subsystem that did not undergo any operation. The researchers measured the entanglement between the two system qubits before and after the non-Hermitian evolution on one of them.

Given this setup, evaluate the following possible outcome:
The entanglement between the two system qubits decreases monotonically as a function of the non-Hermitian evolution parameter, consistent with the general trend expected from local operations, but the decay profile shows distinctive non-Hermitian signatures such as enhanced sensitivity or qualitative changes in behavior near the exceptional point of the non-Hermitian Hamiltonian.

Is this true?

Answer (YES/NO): NO